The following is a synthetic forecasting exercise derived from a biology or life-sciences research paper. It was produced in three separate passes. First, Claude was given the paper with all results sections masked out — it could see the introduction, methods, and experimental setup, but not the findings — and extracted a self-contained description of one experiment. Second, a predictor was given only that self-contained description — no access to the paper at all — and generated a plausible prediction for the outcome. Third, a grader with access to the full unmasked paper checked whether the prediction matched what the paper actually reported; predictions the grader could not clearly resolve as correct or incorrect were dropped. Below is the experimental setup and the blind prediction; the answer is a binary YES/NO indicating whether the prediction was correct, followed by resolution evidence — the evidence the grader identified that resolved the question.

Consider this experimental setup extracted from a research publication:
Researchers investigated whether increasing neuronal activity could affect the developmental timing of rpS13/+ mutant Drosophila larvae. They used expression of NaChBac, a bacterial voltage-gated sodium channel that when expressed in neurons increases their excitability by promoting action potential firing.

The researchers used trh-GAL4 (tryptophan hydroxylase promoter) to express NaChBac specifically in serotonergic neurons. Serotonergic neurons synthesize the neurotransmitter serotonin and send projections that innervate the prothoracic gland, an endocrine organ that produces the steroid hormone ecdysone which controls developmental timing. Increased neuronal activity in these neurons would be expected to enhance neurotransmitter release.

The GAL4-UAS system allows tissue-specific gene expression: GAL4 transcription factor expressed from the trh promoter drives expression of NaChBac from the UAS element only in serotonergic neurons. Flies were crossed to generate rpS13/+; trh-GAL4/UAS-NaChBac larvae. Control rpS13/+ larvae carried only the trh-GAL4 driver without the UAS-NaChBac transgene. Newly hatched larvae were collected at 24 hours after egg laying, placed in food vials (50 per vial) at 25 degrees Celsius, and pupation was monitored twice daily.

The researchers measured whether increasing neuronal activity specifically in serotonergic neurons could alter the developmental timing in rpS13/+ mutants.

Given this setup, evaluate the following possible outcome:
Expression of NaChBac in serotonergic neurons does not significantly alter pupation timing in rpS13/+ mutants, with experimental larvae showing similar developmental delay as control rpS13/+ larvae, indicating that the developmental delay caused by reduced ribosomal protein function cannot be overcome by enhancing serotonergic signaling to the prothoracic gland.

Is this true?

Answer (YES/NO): YES